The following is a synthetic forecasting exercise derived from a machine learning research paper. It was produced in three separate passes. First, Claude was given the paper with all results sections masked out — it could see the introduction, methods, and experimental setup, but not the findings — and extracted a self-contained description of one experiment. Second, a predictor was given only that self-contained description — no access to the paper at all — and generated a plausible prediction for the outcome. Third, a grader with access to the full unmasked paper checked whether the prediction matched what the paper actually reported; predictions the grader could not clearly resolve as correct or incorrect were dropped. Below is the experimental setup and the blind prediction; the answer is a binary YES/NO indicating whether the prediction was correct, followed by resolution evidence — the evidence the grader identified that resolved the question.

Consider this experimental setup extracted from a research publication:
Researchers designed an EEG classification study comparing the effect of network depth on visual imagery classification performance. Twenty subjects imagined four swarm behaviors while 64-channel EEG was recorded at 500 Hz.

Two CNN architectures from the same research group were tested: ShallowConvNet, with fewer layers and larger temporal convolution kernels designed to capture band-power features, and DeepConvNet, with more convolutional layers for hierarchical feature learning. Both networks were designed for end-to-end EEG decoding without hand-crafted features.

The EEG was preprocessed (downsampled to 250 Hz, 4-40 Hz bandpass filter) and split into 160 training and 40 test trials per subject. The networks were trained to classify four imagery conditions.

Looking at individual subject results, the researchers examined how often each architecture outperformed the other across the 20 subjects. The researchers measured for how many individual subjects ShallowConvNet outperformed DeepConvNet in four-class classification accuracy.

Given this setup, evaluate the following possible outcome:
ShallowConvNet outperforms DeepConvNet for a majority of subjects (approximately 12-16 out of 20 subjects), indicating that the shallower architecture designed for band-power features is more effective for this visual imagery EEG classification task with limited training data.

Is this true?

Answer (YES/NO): YES